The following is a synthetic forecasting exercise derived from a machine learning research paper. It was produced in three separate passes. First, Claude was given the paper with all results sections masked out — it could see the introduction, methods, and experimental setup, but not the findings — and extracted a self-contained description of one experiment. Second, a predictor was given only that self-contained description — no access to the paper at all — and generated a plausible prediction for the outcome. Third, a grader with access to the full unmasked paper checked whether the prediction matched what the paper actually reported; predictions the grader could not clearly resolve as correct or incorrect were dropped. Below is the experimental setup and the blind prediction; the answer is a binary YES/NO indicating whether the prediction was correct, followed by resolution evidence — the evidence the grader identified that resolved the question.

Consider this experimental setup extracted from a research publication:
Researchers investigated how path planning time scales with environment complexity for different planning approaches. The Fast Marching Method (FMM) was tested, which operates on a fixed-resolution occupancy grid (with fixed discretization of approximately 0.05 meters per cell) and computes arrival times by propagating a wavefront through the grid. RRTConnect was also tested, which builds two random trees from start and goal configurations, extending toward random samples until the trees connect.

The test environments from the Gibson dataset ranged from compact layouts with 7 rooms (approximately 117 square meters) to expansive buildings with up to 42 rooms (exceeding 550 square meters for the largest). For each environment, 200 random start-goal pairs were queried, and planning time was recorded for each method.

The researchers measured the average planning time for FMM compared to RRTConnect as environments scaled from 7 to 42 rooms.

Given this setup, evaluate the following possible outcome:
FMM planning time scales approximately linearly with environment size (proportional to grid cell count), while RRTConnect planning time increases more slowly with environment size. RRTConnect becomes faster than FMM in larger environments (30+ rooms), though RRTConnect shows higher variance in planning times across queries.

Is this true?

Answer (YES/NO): NO